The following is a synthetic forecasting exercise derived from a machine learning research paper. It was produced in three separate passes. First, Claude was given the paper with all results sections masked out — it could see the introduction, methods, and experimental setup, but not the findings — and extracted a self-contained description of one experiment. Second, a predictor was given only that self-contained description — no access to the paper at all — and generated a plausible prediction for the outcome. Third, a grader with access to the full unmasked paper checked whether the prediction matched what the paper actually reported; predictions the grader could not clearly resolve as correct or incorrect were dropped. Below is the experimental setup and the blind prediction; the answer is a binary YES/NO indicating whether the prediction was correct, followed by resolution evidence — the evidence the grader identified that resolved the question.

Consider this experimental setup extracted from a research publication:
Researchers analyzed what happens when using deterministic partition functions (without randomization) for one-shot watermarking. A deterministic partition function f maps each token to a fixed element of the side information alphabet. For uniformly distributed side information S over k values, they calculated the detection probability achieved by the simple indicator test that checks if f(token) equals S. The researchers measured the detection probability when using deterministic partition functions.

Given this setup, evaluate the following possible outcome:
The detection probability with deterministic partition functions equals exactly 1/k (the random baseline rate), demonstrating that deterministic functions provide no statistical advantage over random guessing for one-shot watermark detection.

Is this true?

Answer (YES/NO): YES